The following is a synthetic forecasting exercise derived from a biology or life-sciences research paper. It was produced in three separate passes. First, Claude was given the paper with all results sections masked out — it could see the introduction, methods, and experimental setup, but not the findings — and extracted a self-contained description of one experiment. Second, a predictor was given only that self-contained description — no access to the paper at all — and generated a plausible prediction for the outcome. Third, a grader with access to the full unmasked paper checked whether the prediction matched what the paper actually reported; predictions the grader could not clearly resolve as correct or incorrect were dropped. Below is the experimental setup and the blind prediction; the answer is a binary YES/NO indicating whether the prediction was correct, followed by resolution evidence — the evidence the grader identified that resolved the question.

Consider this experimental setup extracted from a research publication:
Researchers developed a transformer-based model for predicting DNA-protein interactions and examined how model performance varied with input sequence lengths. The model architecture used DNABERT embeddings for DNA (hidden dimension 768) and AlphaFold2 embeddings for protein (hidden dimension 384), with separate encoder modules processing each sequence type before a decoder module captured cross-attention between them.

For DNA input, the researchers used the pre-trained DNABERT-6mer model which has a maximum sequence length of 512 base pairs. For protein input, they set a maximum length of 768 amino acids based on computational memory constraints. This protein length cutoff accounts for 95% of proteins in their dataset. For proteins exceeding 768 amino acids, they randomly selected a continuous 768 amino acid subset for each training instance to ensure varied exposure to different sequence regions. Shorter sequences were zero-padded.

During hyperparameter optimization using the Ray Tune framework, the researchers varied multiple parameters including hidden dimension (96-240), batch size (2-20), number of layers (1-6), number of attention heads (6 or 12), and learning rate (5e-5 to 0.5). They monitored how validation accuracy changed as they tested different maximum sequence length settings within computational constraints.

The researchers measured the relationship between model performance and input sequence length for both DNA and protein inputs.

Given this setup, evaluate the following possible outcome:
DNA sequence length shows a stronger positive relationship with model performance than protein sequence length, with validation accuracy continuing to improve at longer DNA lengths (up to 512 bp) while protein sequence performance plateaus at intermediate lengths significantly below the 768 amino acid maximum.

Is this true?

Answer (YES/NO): NO